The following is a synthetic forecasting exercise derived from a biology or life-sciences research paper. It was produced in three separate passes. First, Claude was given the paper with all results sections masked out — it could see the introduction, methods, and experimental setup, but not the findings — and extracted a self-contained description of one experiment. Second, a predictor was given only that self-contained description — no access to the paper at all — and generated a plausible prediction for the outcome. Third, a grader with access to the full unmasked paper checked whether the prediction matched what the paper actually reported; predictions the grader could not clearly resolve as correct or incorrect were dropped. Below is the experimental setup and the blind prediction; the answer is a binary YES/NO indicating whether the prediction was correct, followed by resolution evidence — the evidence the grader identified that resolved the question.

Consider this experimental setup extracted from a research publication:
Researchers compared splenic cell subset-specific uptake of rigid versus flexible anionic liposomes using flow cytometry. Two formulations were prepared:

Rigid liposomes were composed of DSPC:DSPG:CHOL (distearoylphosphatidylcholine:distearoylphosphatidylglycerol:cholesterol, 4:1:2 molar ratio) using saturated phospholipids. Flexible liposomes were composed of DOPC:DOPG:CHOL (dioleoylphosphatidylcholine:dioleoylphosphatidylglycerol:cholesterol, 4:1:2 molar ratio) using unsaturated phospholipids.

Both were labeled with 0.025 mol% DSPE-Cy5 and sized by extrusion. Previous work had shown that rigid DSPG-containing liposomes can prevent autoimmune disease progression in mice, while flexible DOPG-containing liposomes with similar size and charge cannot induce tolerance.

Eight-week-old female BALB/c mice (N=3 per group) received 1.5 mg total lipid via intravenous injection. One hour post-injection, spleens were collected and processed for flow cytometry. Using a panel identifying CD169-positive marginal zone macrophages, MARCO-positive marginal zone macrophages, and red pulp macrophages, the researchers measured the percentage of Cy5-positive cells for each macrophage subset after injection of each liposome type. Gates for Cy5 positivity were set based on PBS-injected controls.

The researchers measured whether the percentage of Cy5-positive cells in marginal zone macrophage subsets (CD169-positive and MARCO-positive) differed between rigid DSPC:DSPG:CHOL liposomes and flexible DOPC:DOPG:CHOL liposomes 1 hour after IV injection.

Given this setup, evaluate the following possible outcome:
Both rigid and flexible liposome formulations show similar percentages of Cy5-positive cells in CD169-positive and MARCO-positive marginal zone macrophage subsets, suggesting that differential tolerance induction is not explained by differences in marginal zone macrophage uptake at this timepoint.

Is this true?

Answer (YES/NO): NO